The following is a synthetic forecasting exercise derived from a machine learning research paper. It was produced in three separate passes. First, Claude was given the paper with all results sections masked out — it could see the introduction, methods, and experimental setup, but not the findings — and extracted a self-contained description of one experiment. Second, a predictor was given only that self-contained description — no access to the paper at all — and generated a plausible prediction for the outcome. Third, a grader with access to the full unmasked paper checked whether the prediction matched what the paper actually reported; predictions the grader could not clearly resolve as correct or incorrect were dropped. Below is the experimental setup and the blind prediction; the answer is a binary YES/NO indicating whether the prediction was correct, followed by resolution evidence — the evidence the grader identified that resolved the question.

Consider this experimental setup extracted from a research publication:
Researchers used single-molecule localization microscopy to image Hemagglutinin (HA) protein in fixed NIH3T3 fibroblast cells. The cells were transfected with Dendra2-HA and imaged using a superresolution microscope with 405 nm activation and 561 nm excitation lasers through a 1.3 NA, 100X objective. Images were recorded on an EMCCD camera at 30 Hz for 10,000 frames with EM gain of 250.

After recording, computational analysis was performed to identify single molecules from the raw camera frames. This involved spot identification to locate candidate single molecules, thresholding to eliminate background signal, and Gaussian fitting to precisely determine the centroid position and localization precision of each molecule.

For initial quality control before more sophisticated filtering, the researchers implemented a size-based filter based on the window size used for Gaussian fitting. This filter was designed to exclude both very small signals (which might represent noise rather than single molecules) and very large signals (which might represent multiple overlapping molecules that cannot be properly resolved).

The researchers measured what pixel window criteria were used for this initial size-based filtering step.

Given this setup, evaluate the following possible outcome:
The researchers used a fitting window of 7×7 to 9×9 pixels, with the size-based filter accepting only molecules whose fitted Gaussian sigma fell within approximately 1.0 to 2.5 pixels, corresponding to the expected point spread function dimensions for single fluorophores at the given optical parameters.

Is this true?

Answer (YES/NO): NO